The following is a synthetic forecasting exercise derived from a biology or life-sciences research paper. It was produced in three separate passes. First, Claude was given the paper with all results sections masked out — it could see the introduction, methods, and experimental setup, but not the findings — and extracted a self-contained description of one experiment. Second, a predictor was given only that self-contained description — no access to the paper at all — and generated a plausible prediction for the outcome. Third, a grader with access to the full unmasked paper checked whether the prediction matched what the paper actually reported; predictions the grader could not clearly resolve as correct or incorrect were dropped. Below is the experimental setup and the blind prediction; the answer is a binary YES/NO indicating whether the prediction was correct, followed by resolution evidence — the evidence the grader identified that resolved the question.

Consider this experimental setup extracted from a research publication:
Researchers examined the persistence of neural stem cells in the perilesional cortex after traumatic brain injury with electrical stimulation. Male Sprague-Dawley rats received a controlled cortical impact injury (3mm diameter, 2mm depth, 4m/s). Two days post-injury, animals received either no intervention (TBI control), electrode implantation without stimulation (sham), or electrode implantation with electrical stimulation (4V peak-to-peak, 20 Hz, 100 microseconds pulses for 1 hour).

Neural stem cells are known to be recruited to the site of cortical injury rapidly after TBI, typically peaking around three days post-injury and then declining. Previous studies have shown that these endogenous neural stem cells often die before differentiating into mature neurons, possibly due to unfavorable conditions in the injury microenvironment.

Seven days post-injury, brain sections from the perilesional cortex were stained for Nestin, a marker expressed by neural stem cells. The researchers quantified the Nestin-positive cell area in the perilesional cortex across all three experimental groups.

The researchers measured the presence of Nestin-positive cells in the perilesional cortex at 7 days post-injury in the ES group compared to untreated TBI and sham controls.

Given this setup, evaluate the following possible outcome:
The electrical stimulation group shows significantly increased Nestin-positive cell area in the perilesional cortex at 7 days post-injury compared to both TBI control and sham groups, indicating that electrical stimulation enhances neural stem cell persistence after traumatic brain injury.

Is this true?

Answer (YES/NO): YES